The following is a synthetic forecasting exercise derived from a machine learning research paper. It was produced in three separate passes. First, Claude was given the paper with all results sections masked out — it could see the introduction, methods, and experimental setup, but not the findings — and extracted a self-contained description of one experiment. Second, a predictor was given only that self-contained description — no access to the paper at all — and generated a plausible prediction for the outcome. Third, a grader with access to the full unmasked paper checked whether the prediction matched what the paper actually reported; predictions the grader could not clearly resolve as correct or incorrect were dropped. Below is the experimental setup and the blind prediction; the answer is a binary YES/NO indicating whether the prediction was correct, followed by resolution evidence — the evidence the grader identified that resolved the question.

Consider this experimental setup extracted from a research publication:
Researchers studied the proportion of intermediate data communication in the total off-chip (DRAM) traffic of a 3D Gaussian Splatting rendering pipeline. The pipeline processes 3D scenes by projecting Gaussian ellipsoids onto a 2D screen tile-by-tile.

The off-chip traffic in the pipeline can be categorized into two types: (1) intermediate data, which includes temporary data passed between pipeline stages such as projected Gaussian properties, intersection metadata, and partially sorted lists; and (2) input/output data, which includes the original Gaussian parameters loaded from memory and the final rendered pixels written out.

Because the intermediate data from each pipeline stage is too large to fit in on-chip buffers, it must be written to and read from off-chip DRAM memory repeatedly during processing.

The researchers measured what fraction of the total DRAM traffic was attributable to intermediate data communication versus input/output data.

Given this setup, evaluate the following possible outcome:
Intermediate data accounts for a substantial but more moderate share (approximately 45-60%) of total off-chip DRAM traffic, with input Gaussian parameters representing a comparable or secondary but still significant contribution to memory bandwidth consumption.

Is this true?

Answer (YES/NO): NO